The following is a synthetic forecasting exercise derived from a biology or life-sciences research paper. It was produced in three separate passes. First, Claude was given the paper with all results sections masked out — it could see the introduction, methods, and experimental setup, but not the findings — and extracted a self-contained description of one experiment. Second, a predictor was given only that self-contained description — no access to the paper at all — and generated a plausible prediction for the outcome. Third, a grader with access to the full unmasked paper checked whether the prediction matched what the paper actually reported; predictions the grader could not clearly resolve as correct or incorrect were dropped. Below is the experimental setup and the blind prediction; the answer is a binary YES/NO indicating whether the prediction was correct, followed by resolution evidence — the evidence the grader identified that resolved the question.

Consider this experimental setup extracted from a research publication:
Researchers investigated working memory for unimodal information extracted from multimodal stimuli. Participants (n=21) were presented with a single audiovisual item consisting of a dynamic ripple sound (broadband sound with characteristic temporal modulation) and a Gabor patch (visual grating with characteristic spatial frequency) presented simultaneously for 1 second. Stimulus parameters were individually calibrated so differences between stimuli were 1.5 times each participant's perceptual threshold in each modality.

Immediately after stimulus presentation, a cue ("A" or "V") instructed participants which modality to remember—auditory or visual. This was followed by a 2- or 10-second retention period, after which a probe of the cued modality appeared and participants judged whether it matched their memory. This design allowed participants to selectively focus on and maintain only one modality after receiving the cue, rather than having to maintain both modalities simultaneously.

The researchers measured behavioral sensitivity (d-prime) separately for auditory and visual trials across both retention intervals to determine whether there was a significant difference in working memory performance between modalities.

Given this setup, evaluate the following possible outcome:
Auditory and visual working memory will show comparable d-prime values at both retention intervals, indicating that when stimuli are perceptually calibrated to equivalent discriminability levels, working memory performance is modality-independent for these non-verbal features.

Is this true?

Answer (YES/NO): NO